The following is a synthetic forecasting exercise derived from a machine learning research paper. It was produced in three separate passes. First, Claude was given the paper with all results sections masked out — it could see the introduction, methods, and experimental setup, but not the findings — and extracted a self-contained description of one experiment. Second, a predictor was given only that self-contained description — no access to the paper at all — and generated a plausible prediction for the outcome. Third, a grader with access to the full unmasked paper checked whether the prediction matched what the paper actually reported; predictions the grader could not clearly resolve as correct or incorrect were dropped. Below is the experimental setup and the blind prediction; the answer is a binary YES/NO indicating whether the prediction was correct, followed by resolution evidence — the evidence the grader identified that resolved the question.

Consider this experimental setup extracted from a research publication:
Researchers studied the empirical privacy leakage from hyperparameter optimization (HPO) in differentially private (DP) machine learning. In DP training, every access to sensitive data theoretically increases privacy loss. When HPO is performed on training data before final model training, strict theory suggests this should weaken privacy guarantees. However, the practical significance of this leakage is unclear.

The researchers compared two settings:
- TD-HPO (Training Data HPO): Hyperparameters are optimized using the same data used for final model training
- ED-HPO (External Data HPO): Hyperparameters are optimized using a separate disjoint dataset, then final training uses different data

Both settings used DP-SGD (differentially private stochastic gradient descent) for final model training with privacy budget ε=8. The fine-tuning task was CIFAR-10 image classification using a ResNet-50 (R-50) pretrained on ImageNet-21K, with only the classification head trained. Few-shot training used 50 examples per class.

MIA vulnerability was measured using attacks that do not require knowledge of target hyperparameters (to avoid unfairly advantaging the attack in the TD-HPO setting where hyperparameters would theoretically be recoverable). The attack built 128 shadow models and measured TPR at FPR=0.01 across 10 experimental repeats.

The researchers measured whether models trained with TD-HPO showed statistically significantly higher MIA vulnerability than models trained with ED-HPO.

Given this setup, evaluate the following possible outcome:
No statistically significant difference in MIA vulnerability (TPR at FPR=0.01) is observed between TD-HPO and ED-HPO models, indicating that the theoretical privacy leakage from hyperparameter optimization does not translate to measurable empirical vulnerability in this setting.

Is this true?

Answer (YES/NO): YES